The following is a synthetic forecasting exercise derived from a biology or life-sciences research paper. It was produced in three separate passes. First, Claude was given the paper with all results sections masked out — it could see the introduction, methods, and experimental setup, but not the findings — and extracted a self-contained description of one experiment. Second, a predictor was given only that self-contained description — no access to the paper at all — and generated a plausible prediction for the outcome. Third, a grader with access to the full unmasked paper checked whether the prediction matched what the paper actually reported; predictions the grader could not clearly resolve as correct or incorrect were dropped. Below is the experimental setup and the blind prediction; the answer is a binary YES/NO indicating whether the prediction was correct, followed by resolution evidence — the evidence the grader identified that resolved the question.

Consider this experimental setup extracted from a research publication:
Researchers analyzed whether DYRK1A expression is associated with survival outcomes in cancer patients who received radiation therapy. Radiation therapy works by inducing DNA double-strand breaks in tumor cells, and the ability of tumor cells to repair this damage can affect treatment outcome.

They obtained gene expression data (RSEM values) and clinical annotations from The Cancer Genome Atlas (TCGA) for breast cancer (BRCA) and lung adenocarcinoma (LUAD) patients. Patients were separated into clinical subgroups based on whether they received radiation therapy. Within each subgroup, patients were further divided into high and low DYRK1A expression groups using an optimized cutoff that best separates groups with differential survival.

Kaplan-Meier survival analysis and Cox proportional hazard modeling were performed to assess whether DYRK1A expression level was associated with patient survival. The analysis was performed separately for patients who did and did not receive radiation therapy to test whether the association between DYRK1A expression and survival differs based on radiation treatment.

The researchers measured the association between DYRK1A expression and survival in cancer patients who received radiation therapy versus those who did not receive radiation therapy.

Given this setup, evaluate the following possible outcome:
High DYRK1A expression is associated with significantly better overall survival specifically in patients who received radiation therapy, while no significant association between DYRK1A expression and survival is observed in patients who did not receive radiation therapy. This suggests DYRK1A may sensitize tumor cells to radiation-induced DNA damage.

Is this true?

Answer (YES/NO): YES